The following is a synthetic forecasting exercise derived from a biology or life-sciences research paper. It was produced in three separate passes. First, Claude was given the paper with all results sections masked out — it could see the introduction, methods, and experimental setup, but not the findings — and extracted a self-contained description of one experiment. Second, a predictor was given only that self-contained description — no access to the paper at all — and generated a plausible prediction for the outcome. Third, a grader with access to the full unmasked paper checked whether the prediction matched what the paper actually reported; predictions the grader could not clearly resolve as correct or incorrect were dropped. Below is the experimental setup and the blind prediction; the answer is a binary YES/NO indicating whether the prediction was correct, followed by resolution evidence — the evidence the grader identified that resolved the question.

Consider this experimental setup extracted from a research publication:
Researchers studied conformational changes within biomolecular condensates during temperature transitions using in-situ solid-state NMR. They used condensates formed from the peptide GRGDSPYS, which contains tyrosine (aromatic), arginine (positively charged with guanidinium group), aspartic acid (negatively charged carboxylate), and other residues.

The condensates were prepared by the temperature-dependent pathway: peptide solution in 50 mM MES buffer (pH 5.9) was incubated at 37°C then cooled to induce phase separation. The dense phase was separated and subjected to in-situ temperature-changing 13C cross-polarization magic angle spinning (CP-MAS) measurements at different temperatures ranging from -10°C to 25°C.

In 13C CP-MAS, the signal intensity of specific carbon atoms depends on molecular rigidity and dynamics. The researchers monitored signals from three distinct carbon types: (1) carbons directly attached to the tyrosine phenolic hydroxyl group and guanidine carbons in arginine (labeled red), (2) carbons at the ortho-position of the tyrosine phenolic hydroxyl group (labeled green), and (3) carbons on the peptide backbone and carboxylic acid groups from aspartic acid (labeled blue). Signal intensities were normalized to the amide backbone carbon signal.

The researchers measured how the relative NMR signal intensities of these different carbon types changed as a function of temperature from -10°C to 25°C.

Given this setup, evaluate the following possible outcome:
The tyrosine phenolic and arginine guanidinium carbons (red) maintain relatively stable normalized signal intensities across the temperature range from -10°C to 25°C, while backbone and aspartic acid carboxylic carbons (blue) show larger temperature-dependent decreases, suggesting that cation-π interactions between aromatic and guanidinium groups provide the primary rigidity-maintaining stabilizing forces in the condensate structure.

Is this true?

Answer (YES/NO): NO